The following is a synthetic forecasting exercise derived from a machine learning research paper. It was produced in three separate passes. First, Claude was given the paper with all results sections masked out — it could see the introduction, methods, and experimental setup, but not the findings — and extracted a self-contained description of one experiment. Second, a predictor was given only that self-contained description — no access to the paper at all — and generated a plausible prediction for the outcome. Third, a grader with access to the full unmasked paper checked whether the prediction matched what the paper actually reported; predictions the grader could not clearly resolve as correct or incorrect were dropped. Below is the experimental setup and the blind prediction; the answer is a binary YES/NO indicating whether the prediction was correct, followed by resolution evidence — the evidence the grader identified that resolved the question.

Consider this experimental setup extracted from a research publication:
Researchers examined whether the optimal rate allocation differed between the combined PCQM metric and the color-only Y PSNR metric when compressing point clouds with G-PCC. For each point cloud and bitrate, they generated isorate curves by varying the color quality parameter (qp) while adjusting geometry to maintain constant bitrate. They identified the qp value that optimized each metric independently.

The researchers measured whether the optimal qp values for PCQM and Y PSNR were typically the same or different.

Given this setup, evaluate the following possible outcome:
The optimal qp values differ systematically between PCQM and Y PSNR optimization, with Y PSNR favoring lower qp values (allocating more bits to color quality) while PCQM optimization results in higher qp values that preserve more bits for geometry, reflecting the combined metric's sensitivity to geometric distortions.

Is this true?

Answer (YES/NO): YES